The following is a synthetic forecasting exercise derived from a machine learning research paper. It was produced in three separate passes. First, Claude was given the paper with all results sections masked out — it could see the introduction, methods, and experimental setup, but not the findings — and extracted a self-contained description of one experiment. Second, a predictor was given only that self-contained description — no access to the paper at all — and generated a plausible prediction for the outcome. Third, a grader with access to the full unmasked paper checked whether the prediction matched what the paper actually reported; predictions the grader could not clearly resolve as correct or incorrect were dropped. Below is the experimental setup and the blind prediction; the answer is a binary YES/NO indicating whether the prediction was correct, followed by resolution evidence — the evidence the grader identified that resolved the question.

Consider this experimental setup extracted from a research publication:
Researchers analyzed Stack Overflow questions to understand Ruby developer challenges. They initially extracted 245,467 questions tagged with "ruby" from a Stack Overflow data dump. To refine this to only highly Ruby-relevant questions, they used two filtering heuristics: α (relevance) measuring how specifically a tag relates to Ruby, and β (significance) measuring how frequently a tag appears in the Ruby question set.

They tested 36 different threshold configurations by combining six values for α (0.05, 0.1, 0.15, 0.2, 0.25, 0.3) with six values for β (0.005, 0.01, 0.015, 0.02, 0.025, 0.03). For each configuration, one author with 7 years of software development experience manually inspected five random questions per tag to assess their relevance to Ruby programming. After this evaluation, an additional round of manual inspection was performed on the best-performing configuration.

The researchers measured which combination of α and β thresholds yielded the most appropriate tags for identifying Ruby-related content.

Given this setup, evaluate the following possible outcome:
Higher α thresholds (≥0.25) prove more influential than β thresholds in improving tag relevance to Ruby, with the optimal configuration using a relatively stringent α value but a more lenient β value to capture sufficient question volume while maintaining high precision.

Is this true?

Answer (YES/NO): NO